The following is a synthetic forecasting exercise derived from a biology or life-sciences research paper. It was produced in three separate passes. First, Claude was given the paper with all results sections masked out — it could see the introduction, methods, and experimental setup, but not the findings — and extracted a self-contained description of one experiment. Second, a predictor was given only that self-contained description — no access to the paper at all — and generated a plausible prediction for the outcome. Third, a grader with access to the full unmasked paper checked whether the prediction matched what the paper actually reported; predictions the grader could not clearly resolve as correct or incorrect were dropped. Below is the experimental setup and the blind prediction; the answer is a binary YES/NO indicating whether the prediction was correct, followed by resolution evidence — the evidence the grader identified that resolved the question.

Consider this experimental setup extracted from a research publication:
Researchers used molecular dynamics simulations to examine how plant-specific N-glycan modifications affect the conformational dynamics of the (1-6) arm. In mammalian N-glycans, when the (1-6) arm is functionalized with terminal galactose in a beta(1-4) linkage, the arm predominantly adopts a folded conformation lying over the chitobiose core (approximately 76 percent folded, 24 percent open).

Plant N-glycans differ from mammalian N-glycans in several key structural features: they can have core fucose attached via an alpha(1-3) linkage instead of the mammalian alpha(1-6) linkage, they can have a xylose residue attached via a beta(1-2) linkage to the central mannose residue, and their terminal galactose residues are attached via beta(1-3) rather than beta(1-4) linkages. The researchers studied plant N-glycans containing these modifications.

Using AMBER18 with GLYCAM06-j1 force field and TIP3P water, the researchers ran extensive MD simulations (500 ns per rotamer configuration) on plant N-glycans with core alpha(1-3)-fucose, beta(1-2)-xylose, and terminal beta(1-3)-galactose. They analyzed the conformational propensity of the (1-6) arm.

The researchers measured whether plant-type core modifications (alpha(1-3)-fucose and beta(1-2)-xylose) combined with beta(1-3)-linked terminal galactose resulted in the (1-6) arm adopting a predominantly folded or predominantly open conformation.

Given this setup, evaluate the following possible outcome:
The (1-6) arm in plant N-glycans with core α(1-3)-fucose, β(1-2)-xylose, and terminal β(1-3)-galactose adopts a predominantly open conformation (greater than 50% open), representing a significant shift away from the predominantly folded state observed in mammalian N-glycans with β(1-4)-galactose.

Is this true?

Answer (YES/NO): YES